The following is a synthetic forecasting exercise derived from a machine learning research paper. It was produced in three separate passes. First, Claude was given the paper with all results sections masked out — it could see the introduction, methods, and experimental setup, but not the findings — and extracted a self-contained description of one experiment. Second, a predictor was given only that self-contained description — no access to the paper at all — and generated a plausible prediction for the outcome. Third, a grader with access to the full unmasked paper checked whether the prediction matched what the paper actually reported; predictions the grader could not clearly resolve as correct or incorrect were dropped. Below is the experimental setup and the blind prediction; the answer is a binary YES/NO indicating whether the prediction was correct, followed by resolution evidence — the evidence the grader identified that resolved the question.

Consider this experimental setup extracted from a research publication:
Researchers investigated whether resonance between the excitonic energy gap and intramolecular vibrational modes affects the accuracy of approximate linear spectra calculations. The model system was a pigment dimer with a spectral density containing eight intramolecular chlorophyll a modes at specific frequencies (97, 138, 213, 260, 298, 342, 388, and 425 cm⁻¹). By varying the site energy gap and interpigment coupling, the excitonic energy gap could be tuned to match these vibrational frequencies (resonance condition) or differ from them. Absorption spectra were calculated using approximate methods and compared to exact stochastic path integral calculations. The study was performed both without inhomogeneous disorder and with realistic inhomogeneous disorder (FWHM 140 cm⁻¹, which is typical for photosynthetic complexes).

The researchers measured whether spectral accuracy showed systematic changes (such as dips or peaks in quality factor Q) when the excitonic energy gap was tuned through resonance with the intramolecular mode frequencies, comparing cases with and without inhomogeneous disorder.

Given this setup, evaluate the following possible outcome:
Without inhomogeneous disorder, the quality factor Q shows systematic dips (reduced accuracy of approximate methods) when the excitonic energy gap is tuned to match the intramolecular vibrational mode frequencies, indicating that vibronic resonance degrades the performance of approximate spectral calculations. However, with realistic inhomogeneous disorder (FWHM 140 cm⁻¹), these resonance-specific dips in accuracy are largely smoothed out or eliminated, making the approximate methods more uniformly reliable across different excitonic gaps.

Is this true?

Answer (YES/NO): NO